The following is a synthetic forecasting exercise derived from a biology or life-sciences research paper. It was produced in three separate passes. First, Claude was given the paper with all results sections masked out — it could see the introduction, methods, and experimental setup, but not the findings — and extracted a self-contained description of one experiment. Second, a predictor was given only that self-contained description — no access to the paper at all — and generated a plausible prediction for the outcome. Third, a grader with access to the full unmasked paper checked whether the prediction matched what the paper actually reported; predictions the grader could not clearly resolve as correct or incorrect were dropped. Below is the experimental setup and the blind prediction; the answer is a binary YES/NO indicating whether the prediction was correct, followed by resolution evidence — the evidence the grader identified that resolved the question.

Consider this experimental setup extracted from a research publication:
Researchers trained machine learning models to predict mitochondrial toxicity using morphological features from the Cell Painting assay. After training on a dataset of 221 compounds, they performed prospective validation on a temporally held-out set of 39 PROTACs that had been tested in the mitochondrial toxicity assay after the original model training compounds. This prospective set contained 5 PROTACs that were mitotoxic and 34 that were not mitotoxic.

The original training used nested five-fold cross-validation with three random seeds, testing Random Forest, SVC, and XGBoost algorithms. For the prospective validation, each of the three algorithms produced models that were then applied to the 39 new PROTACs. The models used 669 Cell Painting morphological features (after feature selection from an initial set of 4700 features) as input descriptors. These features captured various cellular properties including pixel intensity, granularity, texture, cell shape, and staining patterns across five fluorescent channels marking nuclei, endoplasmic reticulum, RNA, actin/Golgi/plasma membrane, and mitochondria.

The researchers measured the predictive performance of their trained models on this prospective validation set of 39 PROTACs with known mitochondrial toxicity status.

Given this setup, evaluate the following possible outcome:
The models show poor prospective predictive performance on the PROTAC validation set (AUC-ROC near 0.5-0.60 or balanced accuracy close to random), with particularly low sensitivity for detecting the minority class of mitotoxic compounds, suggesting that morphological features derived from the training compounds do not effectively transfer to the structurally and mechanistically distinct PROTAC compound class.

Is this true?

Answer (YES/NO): NO